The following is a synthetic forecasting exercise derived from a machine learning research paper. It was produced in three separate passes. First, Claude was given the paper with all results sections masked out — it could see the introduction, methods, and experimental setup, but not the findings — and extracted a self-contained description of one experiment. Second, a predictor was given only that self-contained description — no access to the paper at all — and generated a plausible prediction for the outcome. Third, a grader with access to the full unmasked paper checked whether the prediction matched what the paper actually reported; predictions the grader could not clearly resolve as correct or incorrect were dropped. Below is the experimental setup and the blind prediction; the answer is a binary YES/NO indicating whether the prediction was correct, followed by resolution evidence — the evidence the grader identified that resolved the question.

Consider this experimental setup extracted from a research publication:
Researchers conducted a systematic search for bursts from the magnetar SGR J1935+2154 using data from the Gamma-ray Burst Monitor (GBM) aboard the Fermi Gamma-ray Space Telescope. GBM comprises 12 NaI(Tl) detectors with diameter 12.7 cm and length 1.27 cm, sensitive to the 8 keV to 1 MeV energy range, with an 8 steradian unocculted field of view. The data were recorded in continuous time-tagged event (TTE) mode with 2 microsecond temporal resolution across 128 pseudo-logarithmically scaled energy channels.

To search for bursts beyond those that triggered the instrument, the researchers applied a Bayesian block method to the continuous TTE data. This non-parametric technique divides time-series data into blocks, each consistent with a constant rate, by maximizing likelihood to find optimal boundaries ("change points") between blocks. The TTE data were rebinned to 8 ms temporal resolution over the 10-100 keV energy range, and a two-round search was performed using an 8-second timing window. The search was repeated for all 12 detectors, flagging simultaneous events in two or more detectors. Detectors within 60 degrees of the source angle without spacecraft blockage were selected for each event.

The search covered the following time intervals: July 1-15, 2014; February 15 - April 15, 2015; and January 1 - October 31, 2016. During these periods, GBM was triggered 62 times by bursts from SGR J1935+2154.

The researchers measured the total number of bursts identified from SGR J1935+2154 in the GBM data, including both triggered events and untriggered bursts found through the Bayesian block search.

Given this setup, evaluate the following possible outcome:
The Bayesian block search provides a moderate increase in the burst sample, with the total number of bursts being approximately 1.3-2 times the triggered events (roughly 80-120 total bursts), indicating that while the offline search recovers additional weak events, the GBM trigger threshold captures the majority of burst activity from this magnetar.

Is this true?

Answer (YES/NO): YES